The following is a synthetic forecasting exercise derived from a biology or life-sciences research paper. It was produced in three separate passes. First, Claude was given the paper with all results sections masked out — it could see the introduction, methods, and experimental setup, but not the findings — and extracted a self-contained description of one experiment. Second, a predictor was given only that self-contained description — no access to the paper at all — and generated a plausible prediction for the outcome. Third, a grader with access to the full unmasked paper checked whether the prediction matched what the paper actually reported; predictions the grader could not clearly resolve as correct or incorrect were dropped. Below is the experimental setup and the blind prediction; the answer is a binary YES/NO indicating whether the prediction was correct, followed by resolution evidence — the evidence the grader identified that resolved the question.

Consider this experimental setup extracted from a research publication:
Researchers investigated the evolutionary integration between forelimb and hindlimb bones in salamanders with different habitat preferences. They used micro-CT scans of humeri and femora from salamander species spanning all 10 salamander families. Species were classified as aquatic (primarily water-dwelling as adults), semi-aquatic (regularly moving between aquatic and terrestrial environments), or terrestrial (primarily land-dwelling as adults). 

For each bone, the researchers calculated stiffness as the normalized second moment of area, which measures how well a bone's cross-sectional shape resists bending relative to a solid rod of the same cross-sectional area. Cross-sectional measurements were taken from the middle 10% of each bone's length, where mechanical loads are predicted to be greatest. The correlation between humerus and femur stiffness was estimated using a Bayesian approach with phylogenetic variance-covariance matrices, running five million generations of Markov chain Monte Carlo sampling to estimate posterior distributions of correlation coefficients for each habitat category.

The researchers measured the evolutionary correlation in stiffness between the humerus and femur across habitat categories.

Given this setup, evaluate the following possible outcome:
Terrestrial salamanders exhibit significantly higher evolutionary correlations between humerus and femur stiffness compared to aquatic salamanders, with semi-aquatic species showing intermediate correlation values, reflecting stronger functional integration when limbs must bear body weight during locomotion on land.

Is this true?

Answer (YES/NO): NO